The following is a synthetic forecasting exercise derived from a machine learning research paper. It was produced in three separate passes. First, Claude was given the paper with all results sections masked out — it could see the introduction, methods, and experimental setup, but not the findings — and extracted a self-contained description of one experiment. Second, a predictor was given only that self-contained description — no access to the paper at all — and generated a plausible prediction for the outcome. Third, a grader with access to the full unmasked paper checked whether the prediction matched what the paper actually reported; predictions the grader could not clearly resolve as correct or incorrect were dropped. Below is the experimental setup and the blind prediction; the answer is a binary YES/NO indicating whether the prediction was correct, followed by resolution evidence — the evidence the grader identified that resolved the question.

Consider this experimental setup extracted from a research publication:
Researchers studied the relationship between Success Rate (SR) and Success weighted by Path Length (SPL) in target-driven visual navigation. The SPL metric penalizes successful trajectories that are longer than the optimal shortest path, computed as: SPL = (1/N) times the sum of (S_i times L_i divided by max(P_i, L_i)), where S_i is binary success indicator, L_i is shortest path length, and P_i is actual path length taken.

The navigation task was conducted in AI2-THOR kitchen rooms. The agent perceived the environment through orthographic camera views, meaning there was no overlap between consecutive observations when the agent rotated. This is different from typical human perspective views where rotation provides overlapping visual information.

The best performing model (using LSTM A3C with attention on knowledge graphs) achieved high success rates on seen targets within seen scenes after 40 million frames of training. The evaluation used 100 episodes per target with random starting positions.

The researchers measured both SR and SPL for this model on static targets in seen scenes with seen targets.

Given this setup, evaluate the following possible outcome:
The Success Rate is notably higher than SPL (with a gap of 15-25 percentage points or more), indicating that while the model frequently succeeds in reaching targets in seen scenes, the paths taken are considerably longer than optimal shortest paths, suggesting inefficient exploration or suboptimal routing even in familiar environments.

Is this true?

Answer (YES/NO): YES